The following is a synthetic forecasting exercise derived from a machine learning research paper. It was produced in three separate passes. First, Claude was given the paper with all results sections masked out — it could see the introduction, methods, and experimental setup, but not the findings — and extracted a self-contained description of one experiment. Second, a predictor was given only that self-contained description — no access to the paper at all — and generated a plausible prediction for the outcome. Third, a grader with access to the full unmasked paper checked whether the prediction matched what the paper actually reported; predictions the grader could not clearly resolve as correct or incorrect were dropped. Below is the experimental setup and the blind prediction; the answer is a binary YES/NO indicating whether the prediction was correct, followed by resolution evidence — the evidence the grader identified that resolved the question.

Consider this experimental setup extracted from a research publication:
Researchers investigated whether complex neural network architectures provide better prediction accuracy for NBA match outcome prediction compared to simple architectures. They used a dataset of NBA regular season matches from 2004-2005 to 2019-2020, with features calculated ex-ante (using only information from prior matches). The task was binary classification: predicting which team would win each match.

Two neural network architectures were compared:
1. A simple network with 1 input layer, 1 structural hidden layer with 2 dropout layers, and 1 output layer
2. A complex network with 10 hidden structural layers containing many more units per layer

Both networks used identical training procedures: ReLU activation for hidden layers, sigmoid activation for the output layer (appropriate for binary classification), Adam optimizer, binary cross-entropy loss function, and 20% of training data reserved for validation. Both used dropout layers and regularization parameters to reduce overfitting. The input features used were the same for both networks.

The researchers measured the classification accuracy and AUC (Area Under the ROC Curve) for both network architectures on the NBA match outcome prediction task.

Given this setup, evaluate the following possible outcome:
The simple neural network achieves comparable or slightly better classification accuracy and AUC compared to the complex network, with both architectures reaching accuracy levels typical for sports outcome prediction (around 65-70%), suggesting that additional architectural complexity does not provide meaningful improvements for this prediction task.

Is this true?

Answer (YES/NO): YES